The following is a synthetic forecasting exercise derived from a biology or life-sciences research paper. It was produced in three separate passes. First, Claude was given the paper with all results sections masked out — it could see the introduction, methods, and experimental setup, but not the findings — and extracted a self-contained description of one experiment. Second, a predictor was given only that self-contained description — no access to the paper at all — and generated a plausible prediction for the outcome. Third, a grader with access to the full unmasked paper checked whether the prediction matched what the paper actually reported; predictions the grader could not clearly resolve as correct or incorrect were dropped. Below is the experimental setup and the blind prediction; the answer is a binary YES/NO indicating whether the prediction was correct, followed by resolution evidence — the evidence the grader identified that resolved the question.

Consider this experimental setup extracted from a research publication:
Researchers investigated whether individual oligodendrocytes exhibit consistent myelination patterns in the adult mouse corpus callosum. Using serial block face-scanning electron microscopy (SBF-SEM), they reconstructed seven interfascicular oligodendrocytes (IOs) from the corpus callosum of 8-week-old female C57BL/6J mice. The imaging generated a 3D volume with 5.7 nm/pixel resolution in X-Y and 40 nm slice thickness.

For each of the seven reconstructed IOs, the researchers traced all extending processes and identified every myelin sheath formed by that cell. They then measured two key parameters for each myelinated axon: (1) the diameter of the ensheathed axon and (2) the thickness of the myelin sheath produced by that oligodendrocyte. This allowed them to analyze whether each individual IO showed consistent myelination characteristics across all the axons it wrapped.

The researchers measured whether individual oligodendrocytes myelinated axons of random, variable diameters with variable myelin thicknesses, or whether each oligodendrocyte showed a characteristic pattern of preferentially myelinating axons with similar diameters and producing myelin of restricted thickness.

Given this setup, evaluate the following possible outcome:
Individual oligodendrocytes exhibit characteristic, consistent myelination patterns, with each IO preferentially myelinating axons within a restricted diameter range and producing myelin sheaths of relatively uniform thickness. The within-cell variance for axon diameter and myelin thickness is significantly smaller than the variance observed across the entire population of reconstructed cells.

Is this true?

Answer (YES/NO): YES